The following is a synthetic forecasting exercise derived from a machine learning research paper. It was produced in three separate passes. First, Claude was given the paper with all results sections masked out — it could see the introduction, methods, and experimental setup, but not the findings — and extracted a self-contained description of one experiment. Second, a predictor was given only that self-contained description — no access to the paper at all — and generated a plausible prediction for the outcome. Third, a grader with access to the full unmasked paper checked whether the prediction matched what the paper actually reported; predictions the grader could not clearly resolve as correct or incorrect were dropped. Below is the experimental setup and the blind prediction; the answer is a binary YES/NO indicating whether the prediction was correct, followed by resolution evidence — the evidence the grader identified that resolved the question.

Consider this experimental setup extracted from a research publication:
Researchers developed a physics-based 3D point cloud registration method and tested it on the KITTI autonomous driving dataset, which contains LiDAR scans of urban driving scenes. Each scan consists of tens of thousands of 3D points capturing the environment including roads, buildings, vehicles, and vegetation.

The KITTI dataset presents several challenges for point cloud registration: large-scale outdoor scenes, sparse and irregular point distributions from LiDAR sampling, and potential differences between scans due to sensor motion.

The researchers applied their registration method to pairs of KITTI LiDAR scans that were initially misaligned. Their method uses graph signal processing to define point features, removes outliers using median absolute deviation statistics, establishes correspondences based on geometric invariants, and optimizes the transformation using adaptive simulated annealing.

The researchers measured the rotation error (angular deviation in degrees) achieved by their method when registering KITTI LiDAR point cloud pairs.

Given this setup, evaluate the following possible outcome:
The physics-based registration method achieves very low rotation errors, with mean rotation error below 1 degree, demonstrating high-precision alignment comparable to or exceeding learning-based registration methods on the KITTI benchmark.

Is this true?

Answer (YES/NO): NO